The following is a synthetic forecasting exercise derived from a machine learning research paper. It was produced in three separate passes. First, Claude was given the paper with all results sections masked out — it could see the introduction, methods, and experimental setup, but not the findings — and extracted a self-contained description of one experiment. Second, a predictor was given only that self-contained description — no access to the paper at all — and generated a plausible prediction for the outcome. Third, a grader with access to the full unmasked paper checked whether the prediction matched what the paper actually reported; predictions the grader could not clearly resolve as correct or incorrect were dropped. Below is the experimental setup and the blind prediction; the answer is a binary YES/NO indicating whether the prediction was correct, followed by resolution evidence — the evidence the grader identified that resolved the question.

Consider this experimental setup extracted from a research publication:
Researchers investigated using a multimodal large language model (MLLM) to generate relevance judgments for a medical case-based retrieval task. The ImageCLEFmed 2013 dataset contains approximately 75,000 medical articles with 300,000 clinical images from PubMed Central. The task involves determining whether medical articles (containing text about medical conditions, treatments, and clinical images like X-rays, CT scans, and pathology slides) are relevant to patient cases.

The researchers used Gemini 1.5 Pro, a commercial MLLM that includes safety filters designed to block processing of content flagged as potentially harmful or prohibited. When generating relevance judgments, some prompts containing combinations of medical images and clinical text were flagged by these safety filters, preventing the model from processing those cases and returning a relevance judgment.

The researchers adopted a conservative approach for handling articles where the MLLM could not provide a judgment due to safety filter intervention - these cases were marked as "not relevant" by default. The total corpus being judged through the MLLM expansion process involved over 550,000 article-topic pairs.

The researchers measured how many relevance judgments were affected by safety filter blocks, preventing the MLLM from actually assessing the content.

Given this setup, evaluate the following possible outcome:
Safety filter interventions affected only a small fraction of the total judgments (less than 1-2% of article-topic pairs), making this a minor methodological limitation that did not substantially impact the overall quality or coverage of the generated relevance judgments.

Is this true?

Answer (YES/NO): YES